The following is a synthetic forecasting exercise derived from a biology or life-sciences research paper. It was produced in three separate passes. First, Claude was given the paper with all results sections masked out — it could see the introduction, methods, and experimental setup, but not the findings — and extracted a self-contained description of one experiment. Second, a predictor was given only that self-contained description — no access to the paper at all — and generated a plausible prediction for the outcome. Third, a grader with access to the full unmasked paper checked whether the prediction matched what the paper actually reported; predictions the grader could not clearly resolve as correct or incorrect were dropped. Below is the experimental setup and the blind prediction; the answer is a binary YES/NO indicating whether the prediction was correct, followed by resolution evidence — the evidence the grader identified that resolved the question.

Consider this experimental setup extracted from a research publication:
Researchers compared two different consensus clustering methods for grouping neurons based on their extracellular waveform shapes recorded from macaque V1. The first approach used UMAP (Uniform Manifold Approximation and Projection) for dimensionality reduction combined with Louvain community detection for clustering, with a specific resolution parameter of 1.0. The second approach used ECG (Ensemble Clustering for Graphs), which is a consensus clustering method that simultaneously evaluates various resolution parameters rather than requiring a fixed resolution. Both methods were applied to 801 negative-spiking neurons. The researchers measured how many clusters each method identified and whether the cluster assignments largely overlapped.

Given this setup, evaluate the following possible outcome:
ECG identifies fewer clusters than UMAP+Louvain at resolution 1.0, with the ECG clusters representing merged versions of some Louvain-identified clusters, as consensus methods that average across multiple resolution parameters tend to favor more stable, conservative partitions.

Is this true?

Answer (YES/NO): NO